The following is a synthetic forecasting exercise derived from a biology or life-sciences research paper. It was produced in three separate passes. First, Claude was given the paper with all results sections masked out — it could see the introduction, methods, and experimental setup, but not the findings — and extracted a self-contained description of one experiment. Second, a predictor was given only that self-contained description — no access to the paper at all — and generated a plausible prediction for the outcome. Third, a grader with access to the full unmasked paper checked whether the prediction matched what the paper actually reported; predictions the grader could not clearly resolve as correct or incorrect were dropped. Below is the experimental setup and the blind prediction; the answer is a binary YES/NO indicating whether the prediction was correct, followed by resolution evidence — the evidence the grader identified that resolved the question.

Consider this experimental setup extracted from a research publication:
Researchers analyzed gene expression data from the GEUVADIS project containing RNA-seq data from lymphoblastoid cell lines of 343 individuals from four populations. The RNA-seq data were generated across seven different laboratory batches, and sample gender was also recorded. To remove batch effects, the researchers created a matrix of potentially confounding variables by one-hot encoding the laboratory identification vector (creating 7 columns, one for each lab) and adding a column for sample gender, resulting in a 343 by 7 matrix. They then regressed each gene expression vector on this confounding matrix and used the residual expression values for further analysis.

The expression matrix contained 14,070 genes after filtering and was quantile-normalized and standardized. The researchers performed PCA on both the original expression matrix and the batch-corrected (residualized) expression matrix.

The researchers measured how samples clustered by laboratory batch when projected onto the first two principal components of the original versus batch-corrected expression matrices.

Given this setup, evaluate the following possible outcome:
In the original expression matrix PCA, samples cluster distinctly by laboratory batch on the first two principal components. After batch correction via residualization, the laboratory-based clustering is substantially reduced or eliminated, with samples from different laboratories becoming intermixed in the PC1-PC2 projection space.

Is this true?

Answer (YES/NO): YES